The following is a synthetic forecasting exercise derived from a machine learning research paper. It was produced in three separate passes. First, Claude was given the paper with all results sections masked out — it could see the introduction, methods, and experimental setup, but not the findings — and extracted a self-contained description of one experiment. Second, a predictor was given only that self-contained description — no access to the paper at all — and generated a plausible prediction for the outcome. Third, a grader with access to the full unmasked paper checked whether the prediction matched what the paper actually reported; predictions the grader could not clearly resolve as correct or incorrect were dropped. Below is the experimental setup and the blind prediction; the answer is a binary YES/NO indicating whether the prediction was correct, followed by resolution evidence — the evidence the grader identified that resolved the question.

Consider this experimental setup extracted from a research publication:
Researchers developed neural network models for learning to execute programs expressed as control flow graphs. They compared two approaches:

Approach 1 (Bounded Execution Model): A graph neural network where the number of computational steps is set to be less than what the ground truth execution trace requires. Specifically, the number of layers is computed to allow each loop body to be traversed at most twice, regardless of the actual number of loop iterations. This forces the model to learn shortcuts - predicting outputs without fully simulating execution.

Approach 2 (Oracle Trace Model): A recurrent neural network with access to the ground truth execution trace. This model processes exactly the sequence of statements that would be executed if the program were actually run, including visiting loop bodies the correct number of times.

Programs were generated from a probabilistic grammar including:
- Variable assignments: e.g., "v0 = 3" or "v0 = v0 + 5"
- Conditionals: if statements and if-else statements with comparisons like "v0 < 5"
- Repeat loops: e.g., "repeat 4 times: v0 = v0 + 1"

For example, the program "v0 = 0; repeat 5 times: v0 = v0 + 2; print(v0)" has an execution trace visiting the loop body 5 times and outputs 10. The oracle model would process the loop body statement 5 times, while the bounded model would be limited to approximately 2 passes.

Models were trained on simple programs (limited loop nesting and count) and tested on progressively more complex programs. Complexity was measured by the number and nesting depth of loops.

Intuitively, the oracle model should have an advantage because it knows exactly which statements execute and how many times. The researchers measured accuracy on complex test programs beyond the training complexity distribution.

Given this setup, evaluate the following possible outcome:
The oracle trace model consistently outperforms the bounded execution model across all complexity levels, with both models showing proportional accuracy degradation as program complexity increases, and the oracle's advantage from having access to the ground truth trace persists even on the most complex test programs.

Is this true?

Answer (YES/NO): NO